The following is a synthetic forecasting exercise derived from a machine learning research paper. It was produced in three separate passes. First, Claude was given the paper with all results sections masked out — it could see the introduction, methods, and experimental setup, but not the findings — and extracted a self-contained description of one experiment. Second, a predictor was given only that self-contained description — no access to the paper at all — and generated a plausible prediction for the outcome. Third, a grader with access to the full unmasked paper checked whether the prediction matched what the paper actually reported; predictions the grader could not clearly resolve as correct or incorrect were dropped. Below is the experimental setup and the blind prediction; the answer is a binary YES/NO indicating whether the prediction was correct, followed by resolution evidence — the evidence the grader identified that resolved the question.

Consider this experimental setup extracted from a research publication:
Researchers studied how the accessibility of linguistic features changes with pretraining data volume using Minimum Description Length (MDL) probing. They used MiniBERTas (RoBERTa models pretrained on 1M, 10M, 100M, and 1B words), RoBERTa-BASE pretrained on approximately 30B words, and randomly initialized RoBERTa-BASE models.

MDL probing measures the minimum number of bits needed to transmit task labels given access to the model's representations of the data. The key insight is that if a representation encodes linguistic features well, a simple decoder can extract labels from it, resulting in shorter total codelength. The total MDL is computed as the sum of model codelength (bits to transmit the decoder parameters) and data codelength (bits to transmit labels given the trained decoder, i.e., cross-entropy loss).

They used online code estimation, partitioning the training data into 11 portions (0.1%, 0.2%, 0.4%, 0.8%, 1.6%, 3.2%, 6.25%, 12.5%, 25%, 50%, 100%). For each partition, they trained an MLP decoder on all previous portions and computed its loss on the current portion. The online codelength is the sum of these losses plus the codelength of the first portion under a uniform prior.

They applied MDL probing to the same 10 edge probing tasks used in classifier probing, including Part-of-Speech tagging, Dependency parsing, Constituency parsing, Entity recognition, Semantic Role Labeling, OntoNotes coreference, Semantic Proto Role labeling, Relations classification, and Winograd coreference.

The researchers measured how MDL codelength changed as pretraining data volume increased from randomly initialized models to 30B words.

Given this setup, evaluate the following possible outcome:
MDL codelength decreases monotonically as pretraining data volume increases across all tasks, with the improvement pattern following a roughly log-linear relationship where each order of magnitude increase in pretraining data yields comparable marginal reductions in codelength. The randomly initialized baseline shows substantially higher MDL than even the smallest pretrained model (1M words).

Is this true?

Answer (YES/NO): NO